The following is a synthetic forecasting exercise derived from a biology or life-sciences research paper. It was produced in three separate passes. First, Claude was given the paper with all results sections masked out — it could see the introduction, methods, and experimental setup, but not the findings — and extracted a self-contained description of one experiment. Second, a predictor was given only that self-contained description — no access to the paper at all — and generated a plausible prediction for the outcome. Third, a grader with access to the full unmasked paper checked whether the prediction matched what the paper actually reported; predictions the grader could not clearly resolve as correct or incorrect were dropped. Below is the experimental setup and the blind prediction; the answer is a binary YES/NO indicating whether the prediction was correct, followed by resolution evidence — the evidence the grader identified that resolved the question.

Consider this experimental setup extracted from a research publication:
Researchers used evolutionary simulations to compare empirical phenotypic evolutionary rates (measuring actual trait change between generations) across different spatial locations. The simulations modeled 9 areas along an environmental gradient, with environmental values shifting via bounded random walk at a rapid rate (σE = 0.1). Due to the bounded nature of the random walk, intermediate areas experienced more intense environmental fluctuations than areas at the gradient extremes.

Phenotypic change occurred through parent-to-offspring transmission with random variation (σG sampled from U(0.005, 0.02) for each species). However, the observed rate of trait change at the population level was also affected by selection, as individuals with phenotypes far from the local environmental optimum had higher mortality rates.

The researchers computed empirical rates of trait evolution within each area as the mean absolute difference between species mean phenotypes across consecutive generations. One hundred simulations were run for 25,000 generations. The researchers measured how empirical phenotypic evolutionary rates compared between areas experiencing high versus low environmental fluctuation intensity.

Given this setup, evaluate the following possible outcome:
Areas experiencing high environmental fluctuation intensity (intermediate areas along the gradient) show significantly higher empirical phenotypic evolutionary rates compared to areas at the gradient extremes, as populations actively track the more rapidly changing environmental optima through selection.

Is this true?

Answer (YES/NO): YES